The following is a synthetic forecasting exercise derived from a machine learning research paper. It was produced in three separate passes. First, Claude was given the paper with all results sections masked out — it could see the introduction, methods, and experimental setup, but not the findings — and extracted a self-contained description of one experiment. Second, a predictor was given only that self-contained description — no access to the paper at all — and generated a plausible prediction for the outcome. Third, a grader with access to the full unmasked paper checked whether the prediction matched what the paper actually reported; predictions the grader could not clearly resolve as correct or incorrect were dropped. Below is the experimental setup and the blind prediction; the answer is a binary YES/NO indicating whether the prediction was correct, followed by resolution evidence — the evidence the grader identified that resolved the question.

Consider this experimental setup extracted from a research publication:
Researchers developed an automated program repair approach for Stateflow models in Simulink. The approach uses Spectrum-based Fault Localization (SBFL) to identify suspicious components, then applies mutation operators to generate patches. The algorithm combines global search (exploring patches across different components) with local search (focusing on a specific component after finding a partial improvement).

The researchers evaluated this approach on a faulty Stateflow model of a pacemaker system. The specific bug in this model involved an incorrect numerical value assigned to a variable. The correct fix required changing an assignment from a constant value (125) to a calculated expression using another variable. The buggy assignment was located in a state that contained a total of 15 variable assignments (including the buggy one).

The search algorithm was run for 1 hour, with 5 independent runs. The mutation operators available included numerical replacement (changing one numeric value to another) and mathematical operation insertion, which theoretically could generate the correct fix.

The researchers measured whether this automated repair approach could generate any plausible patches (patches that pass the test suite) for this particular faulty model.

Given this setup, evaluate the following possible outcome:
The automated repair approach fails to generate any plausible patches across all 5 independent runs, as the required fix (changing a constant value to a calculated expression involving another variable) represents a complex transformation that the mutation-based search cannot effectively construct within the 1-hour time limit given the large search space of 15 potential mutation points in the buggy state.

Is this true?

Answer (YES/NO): YES